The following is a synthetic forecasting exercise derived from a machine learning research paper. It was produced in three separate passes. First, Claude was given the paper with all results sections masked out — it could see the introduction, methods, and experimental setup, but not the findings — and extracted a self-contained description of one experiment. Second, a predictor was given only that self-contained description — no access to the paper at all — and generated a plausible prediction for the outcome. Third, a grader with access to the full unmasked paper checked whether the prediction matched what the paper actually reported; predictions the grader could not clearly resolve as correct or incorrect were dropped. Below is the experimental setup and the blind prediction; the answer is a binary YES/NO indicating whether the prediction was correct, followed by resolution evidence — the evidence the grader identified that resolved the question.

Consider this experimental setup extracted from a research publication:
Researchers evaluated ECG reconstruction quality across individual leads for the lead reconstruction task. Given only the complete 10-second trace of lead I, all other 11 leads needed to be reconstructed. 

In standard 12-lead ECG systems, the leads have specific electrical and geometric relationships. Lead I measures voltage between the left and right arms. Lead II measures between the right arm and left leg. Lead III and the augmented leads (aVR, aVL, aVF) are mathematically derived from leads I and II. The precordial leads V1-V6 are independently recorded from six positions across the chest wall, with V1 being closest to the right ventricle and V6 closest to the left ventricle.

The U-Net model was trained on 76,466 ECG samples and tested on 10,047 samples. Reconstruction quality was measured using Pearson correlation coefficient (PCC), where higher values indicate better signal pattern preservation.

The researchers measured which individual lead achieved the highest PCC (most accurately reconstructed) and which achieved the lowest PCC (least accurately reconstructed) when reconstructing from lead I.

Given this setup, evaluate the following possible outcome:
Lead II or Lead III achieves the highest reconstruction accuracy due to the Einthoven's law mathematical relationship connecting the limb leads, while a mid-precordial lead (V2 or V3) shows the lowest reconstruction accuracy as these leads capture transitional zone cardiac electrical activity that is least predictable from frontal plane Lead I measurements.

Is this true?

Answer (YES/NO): NO